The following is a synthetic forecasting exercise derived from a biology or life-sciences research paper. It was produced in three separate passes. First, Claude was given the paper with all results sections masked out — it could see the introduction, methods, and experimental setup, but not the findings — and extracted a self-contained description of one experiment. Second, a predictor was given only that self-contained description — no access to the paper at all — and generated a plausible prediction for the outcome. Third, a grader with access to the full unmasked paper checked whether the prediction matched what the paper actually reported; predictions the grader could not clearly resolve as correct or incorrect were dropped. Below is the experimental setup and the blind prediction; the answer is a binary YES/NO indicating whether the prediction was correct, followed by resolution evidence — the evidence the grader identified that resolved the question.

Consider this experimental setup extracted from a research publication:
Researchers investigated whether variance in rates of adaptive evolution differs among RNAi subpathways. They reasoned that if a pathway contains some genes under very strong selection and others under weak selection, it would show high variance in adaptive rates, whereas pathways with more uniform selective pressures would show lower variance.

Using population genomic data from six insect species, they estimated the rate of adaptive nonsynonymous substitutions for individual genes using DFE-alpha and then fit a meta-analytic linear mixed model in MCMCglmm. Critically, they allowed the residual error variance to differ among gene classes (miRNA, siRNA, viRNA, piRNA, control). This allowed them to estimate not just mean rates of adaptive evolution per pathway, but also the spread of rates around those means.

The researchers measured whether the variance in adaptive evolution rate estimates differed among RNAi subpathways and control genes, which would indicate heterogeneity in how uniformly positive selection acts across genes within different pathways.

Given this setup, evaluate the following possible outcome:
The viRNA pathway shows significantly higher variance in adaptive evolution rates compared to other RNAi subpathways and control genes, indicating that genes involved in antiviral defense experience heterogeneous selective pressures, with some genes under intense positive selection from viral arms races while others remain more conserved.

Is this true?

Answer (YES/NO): NO